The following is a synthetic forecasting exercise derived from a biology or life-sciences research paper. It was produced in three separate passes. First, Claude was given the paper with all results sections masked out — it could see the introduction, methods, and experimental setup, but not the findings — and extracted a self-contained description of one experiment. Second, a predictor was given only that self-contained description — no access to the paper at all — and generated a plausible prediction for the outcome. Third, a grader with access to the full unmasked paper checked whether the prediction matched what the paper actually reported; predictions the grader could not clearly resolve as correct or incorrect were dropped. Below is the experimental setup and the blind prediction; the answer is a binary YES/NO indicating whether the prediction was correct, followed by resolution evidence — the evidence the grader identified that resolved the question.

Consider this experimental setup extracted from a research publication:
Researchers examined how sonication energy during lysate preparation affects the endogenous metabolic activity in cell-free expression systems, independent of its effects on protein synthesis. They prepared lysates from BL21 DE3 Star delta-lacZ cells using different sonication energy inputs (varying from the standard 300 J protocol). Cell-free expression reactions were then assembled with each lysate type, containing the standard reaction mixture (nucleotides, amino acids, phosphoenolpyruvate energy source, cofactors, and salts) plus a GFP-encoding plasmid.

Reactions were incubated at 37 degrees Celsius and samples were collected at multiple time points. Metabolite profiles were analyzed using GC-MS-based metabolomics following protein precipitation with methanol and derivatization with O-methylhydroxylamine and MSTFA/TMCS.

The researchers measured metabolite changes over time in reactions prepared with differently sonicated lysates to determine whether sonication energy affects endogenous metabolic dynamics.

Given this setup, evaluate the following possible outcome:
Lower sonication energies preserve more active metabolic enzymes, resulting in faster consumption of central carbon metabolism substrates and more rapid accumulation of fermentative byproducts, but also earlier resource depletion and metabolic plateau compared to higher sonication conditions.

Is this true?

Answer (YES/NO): NO